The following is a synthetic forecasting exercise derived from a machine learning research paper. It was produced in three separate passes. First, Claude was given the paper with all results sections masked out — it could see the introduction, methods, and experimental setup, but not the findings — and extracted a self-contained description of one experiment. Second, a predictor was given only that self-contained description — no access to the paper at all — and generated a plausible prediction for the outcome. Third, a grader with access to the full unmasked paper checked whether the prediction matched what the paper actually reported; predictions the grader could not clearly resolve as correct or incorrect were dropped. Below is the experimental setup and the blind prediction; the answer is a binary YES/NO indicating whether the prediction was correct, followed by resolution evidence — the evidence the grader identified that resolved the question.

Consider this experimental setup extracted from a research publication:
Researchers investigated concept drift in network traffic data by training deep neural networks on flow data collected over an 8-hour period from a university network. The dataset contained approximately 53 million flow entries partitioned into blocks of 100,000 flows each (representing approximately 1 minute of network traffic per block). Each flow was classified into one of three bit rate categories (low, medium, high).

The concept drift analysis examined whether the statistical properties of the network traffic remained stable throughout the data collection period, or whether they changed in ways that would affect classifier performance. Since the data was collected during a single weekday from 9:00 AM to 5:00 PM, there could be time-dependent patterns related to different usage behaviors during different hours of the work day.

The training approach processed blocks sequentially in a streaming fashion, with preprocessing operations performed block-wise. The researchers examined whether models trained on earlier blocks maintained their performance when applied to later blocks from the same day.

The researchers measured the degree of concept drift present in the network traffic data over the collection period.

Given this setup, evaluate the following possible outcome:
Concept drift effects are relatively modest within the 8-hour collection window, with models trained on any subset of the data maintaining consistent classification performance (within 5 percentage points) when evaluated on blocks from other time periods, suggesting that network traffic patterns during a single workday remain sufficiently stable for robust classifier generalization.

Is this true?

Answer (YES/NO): NO